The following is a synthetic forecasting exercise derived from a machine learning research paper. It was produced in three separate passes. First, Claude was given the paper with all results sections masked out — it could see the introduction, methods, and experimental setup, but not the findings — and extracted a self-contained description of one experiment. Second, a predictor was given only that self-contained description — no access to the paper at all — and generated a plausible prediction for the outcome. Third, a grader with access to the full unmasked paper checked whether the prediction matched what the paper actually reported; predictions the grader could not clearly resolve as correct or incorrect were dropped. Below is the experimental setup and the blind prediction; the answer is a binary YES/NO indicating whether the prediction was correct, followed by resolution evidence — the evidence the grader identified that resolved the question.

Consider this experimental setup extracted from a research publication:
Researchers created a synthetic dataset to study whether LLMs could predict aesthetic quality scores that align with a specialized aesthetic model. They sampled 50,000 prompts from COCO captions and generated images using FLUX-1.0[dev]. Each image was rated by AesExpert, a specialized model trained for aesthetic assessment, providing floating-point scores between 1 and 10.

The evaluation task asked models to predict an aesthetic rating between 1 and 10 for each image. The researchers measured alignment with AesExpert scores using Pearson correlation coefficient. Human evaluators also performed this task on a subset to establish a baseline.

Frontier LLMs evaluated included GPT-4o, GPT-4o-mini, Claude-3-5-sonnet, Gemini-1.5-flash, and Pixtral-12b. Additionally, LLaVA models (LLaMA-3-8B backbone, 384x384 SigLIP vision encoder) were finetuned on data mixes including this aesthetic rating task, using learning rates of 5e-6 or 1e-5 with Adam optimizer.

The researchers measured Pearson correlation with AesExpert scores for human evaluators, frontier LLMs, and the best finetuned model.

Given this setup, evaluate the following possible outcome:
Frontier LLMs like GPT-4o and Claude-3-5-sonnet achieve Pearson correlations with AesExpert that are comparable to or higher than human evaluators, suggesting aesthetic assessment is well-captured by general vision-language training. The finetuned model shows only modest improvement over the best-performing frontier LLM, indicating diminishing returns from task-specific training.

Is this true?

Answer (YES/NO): NO